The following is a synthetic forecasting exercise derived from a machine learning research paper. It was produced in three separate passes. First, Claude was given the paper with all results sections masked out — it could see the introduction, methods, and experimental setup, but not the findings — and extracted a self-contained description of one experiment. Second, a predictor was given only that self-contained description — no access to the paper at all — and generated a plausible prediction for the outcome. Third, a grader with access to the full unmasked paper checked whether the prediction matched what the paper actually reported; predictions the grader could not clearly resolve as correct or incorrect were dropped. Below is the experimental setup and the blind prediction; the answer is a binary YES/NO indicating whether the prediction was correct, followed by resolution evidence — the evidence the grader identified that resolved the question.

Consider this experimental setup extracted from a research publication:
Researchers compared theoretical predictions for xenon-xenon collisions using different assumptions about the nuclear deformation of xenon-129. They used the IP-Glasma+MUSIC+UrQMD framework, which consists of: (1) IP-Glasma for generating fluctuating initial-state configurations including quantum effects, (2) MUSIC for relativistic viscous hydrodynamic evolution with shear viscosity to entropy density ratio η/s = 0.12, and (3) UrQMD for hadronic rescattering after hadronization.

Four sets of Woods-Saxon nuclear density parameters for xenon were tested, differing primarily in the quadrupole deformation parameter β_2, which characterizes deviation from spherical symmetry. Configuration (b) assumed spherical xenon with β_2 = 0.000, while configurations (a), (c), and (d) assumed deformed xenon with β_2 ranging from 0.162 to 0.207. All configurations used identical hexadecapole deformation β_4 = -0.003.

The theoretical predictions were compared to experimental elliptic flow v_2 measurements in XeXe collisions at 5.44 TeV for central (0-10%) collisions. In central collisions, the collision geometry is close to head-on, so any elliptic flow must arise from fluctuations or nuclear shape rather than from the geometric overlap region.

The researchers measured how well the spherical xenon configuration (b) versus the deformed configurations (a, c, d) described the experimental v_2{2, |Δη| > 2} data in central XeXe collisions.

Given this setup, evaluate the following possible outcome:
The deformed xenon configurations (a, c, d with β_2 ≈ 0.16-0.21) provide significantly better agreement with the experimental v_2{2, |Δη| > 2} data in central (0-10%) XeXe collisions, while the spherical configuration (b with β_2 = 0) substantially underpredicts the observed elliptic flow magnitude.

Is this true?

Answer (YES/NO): YES